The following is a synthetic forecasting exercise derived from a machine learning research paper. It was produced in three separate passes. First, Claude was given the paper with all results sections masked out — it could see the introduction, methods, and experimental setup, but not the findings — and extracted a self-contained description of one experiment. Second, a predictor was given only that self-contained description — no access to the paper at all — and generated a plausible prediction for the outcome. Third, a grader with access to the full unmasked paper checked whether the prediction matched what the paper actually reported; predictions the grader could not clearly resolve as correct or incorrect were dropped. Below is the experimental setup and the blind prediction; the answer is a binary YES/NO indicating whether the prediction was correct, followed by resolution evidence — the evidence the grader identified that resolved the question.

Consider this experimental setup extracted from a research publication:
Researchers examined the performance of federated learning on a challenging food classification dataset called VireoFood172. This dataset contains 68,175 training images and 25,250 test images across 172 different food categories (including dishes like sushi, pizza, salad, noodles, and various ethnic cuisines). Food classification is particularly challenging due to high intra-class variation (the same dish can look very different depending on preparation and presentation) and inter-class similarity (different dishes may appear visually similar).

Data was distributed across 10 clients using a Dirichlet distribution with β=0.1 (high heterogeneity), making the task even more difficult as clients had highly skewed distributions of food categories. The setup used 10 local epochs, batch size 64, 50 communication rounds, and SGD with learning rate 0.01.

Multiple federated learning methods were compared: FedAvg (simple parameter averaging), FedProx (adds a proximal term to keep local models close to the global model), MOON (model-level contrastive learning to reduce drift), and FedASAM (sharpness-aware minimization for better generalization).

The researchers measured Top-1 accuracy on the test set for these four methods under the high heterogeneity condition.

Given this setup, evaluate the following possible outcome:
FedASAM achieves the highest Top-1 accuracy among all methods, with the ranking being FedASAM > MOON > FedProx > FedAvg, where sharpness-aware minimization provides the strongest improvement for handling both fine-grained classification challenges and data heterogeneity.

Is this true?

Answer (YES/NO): NO